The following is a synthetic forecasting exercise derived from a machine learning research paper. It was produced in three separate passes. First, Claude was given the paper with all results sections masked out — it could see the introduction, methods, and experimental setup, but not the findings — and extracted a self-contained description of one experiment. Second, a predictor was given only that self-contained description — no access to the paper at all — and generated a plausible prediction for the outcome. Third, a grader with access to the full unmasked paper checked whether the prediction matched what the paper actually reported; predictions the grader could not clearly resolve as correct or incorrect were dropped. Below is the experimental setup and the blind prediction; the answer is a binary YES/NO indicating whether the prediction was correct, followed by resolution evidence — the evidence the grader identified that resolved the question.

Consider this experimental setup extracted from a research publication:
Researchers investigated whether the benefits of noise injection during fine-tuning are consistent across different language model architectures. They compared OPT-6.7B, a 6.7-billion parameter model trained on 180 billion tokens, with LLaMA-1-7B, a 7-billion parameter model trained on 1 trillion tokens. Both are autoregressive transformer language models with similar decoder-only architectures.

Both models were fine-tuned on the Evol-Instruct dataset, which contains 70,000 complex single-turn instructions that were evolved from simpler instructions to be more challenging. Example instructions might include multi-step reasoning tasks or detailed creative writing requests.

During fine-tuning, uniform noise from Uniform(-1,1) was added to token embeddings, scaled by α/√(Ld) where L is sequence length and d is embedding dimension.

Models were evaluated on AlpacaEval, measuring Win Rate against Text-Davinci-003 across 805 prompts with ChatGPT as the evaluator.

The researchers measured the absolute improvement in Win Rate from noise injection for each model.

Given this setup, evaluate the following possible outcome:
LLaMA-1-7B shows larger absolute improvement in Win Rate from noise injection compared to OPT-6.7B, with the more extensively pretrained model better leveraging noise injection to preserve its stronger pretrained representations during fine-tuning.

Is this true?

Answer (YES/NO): YES